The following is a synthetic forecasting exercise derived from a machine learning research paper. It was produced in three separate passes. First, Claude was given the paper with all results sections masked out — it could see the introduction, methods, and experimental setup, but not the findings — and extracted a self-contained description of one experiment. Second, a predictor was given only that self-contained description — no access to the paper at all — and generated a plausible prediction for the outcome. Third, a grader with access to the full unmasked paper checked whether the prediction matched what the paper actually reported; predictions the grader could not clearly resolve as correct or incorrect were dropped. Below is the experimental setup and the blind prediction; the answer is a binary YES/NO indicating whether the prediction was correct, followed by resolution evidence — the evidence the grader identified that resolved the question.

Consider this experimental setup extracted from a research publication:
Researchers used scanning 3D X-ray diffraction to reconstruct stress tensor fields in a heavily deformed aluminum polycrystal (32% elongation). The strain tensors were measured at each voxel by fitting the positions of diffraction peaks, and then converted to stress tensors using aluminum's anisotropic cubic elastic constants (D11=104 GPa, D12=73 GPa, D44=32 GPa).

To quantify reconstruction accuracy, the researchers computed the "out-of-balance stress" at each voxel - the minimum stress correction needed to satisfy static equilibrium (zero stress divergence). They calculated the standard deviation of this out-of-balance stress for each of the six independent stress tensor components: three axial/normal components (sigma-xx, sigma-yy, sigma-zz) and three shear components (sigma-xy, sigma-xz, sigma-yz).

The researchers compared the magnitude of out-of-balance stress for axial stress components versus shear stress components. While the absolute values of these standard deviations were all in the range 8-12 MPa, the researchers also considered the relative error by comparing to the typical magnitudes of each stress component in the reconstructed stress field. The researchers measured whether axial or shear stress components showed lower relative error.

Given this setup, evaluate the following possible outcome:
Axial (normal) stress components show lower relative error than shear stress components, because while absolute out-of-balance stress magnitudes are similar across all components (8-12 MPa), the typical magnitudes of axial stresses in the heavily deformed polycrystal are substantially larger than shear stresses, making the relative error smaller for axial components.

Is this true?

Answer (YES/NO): YES